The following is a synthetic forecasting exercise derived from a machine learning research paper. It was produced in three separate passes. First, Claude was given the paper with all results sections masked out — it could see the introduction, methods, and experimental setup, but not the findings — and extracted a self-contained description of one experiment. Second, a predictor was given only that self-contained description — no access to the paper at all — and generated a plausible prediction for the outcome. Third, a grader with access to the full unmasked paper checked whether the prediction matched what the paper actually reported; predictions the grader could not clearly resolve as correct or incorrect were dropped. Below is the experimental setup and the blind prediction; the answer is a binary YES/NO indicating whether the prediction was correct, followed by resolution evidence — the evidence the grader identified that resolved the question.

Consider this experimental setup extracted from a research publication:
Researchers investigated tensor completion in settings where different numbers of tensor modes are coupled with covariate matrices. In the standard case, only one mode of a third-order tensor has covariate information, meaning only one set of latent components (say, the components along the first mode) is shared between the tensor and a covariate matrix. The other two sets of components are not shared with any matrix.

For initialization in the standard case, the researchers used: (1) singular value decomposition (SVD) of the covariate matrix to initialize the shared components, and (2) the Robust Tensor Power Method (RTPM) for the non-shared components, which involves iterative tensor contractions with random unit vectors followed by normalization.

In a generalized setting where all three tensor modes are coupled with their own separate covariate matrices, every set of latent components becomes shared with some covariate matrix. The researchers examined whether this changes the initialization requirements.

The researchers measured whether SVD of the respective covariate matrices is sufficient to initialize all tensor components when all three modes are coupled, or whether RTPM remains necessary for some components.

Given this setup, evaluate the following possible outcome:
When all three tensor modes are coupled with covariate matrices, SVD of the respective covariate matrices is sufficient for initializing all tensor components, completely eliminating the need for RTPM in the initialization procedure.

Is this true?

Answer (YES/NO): YES